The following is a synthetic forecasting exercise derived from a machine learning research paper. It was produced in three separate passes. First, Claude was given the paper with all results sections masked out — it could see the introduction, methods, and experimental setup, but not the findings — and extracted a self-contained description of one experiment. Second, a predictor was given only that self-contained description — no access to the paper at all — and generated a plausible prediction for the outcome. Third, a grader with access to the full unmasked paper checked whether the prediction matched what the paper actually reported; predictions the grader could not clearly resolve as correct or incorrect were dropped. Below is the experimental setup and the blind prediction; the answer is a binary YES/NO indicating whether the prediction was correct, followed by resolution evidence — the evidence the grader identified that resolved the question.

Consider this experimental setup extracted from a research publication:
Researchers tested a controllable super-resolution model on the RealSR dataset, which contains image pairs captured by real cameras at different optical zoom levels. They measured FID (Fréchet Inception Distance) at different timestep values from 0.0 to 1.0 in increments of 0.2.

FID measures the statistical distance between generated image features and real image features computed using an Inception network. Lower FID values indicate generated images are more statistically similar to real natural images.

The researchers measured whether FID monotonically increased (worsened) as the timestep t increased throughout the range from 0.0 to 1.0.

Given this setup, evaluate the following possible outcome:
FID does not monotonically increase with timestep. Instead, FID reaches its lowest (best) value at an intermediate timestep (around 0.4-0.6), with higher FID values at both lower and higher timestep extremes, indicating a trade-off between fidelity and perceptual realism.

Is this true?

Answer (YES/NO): NO